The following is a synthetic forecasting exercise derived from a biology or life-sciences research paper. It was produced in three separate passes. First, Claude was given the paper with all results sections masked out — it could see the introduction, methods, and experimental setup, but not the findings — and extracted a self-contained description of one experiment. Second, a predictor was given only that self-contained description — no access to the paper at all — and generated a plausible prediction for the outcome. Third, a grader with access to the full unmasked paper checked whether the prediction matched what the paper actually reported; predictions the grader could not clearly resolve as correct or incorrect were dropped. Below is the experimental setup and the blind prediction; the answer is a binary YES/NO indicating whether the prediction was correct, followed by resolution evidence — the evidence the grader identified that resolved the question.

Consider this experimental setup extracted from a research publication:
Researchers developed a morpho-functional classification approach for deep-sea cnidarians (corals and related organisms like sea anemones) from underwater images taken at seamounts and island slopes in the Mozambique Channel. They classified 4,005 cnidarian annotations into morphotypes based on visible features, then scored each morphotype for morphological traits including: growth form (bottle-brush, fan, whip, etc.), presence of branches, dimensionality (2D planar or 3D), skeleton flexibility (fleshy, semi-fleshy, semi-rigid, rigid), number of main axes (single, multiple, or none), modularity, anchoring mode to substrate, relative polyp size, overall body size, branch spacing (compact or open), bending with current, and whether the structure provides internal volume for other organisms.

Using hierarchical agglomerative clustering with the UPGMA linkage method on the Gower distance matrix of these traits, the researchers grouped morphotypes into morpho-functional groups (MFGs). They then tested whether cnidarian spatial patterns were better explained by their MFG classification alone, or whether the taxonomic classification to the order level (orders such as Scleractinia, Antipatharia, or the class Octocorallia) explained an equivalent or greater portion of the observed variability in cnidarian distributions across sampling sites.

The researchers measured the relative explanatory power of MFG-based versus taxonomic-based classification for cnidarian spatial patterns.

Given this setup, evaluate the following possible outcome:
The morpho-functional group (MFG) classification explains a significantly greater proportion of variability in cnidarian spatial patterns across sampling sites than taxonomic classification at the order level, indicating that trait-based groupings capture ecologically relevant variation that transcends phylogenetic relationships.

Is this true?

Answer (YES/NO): NO